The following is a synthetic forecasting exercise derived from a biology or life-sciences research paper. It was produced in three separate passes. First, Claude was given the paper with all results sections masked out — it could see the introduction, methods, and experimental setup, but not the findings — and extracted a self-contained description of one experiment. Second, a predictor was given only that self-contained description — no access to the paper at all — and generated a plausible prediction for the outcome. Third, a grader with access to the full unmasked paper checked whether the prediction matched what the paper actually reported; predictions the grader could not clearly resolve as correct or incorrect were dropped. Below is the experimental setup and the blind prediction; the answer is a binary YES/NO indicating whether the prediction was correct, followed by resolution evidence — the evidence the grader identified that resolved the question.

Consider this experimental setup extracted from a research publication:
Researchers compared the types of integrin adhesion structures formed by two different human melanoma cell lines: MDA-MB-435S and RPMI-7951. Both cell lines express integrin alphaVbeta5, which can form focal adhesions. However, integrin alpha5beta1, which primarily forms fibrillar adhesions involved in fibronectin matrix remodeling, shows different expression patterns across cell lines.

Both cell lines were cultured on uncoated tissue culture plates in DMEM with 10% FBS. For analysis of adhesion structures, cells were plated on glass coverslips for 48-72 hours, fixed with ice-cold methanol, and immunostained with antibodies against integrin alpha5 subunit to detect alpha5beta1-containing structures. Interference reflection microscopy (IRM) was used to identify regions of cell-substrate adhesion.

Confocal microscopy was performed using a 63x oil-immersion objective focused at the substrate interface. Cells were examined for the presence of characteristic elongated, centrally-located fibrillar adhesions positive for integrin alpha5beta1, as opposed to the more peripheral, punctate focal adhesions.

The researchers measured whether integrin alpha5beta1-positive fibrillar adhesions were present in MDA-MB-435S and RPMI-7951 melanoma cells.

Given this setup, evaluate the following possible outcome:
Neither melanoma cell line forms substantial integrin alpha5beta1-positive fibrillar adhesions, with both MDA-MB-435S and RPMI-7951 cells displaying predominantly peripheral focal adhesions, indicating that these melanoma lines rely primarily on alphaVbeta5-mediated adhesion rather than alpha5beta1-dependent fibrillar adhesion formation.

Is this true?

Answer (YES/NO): NO